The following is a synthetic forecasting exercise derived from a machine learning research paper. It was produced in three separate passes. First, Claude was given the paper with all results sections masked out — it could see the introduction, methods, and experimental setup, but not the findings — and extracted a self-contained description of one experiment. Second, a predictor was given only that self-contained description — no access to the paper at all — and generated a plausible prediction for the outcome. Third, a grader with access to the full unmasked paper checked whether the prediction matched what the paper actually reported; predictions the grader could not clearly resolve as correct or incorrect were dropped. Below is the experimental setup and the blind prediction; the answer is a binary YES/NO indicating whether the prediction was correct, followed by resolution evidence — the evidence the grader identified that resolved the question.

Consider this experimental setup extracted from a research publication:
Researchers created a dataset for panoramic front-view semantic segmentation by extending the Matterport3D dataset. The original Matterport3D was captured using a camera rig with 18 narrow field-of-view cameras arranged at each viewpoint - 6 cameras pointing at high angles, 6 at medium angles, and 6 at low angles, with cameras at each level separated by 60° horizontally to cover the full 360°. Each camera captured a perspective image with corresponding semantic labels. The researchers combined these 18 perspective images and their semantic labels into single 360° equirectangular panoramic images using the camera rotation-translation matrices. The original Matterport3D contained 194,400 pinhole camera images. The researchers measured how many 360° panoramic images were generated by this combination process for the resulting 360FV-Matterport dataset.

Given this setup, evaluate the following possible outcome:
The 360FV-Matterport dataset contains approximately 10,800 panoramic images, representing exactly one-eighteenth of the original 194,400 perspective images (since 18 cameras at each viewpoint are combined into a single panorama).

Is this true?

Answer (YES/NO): YES